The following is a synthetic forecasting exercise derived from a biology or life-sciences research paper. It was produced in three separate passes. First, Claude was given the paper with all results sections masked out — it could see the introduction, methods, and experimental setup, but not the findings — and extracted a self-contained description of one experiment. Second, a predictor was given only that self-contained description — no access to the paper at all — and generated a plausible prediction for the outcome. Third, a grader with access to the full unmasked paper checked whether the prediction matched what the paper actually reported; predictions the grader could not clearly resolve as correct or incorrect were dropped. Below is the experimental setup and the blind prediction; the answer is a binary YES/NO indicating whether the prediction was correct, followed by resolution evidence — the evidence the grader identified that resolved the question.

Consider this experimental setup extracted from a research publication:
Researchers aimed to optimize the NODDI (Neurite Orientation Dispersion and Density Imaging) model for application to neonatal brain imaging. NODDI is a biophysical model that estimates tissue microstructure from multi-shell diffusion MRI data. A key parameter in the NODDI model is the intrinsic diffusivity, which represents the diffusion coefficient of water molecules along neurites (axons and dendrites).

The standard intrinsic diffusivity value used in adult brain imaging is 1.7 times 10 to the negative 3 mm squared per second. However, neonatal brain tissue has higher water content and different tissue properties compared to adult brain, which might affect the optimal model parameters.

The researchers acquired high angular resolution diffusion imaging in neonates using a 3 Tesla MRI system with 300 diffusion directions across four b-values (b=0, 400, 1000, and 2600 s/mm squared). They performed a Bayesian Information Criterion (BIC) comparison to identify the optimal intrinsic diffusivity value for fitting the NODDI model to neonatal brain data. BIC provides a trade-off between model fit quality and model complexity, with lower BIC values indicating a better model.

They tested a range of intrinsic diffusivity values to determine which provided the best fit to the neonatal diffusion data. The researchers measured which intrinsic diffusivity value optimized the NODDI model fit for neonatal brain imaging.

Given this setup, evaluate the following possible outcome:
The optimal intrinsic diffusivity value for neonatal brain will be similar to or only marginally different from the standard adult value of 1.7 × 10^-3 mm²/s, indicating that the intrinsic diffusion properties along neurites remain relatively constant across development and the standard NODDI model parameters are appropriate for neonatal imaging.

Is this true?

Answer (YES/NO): NO